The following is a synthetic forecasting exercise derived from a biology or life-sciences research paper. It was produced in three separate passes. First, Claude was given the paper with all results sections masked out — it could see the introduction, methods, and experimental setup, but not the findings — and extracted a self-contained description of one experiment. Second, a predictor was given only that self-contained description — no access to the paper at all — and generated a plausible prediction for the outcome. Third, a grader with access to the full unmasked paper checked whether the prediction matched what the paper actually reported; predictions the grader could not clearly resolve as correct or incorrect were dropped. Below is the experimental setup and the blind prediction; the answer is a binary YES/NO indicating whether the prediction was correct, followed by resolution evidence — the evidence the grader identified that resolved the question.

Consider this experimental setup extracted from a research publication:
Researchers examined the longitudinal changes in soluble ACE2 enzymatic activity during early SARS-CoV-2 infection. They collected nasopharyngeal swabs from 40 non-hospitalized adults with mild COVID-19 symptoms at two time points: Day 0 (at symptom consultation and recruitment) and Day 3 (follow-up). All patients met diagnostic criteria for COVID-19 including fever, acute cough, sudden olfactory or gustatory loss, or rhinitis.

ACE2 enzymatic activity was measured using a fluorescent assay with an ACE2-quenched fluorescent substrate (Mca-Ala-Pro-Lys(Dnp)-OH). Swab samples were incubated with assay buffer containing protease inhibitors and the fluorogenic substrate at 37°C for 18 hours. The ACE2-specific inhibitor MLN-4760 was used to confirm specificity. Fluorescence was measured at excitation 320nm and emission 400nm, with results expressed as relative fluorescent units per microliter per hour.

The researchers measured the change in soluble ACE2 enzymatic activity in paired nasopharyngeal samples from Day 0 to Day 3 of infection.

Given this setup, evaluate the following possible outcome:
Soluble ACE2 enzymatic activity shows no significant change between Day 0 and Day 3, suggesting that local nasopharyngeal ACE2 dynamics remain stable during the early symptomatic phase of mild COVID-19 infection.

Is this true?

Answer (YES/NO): NO